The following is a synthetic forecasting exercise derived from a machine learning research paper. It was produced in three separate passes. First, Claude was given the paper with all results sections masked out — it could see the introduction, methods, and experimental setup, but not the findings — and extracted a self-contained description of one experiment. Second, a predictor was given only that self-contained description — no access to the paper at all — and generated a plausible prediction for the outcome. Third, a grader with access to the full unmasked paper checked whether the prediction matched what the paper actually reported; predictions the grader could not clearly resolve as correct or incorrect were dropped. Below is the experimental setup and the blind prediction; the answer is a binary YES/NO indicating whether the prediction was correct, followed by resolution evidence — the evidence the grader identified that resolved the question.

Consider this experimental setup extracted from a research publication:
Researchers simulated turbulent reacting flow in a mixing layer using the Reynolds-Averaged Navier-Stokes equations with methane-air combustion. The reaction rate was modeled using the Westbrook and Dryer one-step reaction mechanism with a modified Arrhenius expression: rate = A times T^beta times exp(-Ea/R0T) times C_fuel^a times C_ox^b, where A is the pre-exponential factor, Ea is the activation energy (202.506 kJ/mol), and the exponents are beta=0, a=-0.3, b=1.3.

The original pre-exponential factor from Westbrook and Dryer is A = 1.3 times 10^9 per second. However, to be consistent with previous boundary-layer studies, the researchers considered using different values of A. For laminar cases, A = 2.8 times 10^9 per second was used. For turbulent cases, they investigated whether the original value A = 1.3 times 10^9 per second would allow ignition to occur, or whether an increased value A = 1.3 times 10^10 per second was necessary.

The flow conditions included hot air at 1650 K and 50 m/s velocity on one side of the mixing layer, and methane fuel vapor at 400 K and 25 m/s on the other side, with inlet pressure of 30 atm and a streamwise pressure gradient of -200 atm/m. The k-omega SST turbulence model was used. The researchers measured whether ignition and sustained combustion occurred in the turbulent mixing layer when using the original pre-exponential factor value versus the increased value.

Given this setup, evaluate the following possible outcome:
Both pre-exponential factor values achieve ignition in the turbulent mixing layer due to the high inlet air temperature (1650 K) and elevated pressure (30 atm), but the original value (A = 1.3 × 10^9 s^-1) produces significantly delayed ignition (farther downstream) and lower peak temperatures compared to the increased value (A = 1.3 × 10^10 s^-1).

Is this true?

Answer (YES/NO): NO